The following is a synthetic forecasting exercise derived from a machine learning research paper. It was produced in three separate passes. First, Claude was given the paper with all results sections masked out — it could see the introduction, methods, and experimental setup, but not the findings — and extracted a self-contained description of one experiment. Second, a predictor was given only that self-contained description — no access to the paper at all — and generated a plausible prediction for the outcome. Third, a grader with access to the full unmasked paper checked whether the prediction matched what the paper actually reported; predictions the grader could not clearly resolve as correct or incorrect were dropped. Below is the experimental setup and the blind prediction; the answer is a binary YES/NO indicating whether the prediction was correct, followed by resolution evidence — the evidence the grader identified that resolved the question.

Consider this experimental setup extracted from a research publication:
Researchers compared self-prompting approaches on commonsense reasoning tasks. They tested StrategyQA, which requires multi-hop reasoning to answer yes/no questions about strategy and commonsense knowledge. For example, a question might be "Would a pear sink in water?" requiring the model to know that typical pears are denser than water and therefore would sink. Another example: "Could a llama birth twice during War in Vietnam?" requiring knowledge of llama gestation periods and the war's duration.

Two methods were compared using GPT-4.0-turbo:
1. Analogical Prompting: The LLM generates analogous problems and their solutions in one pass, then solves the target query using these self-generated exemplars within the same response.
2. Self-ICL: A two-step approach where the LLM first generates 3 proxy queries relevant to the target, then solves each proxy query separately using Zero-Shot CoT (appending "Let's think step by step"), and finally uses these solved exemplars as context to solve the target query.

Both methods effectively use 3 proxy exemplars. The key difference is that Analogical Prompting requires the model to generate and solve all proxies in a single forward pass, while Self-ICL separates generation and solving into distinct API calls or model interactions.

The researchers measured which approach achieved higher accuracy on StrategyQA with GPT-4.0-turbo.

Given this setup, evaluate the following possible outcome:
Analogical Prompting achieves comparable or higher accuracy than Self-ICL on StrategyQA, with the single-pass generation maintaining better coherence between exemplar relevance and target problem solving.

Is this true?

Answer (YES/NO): NO